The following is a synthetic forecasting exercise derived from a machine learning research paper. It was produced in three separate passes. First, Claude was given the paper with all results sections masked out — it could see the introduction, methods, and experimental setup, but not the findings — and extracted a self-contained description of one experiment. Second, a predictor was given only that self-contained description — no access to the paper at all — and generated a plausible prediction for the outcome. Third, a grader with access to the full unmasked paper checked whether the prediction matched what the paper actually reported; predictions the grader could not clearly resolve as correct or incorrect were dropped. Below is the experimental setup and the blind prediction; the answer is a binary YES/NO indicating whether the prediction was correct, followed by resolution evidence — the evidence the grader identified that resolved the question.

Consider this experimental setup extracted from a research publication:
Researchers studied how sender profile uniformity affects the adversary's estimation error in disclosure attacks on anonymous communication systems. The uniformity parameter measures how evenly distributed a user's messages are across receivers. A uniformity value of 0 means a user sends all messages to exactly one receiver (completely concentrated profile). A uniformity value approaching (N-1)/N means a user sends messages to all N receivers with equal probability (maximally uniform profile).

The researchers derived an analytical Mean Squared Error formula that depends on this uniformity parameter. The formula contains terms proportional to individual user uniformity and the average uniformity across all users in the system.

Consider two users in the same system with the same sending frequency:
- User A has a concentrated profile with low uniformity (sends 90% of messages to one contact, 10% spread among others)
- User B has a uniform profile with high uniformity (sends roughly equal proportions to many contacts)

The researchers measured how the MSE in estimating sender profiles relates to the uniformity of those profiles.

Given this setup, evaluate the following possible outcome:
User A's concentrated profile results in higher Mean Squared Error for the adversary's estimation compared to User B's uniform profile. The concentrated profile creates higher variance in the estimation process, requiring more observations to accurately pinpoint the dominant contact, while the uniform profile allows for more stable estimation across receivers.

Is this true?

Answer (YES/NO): NO